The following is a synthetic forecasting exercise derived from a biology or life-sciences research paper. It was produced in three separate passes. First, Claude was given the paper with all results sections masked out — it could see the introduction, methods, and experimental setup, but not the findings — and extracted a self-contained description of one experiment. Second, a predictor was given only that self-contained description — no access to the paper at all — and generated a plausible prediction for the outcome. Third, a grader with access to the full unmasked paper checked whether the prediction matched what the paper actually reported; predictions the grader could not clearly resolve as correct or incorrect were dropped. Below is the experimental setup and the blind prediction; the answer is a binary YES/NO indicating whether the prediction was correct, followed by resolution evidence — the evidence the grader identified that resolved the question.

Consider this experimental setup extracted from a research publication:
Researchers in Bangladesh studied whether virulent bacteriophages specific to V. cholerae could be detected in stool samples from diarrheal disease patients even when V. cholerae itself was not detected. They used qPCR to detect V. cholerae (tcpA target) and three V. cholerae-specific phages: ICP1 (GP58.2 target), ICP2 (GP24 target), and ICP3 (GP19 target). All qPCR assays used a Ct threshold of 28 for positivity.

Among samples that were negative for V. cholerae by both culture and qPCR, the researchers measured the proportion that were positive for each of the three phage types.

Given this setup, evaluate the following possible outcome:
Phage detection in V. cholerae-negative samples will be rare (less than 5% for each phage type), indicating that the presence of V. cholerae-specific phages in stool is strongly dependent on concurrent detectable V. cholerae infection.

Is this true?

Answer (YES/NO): YES